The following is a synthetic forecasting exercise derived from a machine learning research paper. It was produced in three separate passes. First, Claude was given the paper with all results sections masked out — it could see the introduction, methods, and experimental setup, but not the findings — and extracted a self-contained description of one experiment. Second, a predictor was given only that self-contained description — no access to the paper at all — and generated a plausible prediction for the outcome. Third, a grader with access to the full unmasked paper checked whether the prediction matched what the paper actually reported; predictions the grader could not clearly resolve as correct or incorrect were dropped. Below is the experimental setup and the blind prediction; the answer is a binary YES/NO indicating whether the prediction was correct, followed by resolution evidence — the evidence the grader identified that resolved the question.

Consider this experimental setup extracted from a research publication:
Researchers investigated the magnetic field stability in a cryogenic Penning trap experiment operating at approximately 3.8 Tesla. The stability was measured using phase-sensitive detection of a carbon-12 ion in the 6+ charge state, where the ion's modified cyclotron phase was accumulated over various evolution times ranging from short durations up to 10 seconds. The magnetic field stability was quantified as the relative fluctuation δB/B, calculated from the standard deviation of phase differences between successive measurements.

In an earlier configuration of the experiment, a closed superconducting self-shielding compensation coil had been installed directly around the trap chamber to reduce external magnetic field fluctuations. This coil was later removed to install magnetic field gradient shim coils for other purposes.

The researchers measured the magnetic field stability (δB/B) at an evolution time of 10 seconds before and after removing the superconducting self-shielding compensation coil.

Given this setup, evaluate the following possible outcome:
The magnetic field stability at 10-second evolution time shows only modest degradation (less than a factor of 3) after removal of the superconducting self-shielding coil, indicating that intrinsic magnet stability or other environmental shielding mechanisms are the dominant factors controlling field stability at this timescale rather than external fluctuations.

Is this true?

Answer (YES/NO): NO